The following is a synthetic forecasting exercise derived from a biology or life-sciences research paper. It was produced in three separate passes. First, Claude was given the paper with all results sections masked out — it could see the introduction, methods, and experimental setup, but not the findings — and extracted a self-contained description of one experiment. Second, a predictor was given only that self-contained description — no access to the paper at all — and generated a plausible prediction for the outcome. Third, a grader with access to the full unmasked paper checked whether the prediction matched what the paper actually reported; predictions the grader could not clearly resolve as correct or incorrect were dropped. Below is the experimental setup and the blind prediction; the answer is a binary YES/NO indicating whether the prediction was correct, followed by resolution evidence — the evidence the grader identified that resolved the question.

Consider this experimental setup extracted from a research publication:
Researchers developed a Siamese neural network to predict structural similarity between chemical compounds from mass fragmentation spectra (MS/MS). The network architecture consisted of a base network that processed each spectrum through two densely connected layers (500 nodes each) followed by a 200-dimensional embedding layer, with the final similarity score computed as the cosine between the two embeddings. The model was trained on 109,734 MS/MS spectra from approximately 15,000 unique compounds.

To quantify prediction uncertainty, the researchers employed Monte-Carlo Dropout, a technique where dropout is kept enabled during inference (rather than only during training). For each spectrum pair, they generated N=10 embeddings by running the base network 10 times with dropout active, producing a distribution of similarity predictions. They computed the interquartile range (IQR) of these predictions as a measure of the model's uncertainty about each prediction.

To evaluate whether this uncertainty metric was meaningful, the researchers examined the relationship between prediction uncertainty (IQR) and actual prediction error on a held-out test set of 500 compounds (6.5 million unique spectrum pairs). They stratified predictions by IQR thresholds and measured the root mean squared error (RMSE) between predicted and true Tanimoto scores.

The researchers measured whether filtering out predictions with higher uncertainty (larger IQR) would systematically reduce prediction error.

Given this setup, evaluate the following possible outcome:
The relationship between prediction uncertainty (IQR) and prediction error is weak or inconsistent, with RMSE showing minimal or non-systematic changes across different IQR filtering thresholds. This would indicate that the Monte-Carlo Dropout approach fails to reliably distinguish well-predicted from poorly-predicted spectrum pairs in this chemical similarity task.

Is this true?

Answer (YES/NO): NO